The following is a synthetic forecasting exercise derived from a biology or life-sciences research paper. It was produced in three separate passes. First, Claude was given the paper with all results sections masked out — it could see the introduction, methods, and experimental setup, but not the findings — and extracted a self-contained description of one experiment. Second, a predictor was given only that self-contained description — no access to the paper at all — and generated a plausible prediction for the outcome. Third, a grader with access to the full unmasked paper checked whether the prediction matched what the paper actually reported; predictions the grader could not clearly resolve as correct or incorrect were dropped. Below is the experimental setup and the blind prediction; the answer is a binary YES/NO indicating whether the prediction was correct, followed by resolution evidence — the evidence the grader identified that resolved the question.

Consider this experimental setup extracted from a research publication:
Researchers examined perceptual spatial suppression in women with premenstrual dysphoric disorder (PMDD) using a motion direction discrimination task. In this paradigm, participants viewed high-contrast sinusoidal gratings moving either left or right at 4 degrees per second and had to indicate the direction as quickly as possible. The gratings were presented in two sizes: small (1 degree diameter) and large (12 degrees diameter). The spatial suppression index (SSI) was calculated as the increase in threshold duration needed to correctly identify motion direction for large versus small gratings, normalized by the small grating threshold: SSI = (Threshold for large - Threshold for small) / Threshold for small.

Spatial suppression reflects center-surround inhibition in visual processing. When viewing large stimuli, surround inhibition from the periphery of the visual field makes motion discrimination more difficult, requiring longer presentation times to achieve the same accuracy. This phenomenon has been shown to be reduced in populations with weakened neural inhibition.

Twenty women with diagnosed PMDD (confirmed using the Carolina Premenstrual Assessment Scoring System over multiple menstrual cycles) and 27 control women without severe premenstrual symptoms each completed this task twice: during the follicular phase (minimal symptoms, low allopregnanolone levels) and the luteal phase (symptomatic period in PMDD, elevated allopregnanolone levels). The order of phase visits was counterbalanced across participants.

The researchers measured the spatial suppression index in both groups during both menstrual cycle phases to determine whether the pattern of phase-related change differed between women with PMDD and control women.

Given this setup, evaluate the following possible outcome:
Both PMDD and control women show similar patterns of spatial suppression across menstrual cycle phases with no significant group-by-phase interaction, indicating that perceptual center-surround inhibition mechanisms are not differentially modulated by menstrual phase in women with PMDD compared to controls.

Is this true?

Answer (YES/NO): NO